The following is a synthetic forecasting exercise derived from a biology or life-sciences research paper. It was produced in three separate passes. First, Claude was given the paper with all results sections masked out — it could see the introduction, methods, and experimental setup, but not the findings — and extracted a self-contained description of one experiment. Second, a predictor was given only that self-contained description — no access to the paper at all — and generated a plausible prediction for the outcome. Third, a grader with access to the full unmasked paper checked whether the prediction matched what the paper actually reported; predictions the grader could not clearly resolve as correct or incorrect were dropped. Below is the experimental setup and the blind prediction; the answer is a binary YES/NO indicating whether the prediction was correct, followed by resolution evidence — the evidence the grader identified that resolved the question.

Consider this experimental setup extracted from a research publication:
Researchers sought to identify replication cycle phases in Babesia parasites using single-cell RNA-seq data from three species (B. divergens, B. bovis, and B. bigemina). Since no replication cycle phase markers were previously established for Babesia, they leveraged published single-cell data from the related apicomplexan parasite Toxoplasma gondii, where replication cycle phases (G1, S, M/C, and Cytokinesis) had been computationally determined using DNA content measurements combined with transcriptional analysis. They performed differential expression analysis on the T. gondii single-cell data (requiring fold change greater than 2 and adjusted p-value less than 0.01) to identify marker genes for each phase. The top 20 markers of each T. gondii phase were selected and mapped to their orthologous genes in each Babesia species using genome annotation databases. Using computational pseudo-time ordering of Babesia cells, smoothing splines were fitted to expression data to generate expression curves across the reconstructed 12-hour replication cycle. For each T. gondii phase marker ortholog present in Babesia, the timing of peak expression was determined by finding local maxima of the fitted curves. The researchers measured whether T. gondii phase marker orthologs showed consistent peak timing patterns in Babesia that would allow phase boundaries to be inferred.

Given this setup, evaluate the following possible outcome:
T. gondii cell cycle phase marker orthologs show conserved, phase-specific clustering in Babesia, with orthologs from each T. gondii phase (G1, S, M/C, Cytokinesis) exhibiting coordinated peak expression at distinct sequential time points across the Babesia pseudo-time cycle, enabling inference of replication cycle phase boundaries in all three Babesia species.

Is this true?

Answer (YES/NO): NO